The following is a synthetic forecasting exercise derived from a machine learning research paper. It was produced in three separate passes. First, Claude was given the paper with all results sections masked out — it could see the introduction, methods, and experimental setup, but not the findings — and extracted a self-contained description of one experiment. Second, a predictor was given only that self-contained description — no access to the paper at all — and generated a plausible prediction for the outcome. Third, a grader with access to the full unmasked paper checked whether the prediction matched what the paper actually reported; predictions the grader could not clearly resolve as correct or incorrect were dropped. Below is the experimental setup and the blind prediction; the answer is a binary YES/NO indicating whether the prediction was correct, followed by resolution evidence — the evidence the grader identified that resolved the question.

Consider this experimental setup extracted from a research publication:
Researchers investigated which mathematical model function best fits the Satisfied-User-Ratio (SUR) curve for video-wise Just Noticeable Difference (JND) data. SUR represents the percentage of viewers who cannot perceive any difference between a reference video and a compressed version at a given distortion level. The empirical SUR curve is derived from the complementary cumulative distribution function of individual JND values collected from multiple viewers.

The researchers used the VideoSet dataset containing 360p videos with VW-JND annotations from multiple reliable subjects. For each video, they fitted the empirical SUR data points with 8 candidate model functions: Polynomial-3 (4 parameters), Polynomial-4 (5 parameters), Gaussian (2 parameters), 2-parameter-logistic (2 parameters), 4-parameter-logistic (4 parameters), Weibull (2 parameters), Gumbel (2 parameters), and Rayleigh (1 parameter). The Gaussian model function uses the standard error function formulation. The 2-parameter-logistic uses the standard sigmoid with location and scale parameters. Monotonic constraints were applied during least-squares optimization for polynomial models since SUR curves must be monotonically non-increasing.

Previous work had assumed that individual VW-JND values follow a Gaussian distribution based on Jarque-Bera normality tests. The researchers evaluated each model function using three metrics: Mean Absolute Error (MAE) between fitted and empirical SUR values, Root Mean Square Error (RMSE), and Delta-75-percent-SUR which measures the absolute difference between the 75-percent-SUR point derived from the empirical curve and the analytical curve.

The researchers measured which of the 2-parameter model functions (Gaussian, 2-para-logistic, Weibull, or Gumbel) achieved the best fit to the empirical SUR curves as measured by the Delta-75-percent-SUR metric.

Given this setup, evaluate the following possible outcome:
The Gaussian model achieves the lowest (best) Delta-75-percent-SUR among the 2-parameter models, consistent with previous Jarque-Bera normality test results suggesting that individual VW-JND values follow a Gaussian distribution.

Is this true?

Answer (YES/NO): NO